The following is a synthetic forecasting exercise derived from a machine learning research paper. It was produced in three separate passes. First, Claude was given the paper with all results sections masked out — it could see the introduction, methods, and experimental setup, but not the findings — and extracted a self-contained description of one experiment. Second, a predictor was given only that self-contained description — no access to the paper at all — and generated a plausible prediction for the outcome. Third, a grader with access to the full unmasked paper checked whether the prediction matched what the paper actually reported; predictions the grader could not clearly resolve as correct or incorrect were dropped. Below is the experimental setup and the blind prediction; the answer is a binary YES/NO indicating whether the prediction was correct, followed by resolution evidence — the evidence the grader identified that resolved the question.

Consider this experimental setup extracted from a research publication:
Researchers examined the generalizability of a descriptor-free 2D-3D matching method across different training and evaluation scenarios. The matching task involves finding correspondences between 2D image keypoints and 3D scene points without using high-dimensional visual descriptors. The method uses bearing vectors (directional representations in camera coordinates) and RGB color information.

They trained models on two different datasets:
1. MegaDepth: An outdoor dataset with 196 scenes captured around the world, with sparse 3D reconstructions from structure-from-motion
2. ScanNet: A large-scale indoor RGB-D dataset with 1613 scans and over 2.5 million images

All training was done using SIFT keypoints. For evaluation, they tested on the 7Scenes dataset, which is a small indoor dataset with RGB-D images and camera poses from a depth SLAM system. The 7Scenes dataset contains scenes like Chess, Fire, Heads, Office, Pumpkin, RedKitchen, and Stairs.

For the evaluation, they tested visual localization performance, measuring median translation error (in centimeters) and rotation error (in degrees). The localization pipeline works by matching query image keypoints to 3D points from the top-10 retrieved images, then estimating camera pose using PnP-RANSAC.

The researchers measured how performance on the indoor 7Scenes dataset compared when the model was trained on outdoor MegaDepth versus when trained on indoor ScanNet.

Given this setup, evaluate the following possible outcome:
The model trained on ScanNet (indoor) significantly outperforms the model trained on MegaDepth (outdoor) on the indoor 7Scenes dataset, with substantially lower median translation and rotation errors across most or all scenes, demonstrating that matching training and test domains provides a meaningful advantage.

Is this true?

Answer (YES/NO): NO